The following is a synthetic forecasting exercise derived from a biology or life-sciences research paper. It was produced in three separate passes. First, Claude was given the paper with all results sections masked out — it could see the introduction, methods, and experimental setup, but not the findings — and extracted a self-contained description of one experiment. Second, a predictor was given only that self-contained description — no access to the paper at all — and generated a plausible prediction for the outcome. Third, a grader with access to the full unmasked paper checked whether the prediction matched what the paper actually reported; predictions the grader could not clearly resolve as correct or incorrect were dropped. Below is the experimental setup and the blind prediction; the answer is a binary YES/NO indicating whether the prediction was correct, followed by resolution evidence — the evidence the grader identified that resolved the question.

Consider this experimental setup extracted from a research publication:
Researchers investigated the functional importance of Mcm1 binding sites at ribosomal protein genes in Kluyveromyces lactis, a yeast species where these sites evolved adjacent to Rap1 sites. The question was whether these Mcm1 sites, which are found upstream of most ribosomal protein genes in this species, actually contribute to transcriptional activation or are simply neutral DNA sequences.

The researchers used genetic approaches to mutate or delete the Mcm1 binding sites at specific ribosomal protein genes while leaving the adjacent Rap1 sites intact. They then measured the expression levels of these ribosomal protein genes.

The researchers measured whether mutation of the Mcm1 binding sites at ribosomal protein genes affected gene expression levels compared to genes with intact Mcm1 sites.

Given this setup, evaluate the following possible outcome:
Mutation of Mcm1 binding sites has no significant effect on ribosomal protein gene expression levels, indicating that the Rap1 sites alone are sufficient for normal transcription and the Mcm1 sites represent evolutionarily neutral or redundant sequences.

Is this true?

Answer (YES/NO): NO